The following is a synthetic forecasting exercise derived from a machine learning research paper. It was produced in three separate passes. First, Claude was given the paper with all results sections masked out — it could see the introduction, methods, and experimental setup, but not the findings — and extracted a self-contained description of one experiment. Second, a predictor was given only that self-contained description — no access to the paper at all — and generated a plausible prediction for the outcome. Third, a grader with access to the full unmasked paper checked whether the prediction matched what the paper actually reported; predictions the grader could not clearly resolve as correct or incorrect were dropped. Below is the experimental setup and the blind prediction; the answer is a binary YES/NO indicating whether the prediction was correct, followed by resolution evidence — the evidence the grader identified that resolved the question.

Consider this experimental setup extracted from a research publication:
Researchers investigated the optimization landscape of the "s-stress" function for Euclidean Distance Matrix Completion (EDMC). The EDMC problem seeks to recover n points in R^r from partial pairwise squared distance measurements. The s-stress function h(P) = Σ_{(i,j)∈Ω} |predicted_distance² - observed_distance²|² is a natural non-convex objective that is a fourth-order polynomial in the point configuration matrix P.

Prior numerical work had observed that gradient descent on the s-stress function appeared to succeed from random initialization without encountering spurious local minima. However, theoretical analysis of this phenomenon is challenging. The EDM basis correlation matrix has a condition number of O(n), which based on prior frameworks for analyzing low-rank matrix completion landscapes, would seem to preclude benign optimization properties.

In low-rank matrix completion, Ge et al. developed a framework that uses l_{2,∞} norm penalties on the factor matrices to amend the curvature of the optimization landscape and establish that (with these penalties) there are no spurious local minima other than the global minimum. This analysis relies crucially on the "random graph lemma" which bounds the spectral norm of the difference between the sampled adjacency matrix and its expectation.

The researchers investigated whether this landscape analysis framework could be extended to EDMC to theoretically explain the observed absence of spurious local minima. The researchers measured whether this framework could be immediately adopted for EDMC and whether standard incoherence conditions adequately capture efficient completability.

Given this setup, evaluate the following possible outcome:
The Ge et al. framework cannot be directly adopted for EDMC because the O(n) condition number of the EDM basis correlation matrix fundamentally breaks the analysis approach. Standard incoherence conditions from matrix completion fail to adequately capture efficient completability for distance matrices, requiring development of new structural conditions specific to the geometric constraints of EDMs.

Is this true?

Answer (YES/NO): NO